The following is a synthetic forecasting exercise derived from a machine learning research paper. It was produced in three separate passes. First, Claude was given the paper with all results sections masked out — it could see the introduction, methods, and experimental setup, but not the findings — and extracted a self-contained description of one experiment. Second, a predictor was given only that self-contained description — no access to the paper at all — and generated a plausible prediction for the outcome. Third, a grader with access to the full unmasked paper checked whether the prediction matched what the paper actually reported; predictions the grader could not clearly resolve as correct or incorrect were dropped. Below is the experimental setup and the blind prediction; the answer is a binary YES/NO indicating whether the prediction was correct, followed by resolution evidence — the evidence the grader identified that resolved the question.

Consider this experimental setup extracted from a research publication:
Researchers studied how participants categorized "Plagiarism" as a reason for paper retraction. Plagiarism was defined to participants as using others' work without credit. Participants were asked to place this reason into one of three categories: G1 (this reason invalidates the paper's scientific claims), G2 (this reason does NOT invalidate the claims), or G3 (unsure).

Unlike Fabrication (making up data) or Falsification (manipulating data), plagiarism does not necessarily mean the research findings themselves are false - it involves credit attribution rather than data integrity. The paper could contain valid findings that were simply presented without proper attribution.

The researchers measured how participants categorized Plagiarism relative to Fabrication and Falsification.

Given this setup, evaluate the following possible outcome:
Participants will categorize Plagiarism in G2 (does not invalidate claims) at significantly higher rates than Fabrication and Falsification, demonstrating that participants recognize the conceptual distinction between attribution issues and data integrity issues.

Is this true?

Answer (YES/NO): YES